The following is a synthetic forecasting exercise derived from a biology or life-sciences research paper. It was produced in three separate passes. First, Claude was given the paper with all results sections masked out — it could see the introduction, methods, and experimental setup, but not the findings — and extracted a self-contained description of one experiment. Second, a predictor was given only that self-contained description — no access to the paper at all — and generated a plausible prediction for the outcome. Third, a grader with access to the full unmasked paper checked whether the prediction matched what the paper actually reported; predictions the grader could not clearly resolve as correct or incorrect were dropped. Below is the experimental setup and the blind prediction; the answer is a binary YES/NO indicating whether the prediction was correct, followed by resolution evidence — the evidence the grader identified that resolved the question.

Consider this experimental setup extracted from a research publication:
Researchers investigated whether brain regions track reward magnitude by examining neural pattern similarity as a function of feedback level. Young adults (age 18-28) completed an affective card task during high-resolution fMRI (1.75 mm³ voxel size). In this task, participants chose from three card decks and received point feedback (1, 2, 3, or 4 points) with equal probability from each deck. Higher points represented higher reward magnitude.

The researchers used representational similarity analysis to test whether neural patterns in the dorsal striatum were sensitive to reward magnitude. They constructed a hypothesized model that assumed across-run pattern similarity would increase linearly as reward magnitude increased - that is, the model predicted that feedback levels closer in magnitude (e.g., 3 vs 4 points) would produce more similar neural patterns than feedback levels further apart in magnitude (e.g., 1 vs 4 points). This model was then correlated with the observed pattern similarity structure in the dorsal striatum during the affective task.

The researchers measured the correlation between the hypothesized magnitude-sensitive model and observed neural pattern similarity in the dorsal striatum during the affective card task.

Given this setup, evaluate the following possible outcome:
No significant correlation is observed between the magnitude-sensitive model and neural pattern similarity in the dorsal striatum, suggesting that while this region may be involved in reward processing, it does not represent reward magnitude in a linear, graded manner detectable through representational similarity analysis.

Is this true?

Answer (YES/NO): YES